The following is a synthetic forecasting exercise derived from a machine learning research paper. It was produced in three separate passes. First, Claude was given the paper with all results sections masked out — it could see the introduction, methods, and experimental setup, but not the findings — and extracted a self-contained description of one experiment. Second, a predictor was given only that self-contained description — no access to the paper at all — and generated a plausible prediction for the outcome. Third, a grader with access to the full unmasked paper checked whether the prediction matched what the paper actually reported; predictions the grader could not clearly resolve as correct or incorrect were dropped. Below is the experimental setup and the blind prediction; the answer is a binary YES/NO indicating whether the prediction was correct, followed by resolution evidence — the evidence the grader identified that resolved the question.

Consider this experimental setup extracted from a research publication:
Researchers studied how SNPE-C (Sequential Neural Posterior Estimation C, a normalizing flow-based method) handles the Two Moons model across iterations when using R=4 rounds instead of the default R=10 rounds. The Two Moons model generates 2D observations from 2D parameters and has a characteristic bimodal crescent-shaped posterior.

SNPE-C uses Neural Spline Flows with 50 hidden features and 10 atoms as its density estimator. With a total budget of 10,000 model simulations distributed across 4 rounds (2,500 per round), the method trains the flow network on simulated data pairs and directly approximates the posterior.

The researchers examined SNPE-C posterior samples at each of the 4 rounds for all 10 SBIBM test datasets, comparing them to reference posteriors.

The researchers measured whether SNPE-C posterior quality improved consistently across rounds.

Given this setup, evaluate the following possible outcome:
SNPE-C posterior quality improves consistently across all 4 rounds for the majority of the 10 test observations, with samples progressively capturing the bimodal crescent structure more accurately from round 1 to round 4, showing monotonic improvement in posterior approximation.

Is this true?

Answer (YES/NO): NO